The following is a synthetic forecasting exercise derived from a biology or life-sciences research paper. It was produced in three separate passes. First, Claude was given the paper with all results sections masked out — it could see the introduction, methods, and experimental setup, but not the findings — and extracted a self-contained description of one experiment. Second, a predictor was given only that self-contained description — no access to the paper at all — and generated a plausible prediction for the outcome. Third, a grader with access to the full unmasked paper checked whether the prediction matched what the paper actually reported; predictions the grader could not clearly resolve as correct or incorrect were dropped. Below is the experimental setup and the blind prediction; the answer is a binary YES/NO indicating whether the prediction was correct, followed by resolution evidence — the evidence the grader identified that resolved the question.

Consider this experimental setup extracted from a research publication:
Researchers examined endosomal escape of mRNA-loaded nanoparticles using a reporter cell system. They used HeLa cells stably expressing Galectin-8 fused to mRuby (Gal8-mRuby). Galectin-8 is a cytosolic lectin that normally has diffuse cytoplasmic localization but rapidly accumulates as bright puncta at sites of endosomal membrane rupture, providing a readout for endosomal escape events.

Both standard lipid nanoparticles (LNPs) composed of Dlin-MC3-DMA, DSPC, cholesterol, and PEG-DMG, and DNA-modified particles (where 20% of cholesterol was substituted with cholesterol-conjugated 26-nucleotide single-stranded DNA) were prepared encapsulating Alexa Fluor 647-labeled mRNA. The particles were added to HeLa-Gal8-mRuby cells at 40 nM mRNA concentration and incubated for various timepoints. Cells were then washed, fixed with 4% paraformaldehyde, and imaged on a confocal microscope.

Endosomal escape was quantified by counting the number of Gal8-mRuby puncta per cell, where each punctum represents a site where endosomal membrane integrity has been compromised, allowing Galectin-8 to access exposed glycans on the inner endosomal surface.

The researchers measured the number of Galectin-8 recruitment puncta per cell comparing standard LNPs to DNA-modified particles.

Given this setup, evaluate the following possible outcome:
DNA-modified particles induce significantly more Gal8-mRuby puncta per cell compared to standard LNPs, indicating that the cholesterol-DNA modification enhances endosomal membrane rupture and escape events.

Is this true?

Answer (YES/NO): YES